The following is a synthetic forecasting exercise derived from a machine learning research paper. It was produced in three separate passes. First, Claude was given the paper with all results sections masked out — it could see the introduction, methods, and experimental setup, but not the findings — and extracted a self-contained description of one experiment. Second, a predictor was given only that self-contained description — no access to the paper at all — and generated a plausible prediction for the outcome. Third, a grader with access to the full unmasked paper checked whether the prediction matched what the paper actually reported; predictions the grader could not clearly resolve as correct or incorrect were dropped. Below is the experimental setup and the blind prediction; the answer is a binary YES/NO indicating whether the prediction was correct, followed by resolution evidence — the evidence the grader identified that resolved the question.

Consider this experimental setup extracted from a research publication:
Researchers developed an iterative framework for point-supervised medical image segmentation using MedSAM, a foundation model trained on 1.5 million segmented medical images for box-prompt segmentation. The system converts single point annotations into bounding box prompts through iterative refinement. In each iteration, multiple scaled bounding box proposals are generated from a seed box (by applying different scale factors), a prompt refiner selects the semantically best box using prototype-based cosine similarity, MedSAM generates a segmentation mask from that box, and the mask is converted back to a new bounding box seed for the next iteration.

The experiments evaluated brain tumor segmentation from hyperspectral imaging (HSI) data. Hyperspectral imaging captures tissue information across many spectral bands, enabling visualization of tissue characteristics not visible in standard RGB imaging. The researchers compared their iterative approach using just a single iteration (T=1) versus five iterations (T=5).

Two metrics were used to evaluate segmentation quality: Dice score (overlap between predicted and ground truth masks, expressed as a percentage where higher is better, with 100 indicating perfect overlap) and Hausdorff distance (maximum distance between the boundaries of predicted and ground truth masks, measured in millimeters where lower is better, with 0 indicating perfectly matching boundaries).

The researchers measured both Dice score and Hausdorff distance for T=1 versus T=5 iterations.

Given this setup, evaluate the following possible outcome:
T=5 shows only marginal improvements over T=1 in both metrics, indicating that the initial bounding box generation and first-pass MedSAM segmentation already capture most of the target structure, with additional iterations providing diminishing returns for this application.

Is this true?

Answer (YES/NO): NO